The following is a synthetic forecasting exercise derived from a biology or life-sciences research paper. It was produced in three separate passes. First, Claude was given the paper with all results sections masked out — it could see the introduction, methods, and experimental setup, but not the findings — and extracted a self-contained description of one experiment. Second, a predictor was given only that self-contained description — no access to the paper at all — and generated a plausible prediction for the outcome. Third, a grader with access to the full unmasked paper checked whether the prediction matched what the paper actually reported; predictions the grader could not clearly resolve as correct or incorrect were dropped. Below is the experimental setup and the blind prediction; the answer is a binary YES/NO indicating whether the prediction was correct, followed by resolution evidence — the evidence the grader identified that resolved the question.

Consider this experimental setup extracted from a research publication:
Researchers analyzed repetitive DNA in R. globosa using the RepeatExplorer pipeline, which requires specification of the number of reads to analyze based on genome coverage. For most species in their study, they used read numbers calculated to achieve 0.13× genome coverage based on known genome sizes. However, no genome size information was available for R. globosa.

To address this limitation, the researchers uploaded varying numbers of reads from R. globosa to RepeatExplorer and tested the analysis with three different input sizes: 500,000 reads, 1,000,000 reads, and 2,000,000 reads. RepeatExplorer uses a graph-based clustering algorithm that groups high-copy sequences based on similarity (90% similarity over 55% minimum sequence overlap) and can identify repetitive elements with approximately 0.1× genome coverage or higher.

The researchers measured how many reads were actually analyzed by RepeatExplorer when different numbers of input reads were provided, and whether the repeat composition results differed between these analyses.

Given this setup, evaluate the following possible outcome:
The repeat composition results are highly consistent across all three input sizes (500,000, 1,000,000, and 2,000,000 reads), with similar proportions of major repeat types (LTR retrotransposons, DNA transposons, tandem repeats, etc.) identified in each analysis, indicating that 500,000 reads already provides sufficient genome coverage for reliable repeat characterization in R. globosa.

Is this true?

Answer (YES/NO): NO